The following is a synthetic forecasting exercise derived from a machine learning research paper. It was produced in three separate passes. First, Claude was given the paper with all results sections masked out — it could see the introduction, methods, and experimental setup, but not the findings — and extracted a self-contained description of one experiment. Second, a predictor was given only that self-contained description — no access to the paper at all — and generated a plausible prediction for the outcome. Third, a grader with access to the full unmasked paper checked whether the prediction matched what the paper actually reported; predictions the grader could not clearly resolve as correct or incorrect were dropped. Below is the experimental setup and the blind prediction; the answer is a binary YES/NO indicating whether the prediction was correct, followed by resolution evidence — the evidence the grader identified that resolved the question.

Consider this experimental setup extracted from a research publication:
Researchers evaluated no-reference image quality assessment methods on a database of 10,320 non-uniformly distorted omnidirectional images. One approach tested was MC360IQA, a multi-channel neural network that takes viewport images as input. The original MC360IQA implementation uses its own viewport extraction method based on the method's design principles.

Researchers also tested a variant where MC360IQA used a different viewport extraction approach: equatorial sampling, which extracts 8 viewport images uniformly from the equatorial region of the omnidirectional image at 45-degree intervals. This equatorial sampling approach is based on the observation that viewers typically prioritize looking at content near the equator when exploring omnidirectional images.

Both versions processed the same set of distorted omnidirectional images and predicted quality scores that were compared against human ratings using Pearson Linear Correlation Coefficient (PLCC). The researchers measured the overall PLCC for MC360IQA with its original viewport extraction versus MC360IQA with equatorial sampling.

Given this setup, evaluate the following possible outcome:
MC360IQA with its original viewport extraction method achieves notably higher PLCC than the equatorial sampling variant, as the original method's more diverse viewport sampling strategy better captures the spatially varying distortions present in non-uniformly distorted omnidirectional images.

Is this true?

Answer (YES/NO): YES